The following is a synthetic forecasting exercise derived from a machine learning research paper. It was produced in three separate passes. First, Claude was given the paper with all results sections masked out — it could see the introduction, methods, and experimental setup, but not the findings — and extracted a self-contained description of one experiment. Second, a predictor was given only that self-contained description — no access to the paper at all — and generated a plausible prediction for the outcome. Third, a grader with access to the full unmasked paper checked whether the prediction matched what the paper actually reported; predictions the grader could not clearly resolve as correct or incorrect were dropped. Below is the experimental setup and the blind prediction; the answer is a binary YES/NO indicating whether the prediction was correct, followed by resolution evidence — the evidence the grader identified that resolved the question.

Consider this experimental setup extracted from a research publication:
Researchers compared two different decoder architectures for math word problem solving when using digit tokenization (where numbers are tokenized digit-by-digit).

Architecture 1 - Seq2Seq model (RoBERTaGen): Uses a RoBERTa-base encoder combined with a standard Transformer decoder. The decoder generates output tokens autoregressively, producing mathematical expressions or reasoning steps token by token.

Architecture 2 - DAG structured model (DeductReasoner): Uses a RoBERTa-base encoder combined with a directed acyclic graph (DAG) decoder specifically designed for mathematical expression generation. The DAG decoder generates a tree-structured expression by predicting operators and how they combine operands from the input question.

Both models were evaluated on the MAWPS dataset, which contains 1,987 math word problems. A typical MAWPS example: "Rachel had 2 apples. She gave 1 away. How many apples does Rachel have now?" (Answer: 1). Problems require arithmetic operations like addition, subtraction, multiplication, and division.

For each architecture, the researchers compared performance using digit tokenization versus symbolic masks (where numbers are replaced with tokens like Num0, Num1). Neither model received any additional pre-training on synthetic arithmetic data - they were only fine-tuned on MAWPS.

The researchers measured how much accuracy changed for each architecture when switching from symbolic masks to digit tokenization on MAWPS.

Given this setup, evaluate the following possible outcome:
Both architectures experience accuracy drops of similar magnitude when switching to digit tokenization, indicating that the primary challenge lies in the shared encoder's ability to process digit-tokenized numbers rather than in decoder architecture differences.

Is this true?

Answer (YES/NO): NO